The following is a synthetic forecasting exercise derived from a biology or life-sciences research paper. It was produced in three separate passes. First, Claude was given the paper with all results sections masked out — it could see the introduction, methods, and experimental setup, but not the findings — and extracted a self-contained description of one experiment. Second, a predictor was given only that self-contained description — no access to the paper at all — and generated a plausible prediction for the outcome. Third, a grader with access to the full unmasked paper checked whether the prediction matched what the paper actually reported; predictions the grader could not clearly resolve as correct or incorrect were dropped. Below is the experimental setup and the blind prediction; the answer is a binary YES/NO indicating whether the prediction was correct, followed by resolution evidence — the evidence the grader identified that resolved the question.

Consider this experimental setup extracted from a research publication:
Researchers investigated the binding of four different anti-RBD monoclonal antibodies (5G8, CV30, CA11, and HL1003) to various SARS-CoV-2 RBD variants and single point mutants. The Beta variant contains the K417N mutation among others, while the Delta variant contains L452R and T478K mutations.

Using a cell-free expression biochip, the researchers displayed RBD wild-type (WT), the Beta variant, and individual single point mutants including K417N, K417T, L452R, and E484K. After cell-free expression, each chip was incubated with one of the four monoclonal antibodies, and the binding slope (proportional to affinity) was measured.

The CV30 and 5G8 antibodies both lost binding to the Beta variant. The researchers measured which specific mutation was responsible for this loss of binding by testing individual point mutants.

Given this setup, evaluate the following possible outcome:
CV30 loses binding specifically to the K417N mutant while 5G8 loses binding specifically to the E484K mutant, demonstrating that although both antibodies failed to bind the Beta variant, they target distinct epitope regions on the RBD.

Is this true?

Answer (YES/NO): NO